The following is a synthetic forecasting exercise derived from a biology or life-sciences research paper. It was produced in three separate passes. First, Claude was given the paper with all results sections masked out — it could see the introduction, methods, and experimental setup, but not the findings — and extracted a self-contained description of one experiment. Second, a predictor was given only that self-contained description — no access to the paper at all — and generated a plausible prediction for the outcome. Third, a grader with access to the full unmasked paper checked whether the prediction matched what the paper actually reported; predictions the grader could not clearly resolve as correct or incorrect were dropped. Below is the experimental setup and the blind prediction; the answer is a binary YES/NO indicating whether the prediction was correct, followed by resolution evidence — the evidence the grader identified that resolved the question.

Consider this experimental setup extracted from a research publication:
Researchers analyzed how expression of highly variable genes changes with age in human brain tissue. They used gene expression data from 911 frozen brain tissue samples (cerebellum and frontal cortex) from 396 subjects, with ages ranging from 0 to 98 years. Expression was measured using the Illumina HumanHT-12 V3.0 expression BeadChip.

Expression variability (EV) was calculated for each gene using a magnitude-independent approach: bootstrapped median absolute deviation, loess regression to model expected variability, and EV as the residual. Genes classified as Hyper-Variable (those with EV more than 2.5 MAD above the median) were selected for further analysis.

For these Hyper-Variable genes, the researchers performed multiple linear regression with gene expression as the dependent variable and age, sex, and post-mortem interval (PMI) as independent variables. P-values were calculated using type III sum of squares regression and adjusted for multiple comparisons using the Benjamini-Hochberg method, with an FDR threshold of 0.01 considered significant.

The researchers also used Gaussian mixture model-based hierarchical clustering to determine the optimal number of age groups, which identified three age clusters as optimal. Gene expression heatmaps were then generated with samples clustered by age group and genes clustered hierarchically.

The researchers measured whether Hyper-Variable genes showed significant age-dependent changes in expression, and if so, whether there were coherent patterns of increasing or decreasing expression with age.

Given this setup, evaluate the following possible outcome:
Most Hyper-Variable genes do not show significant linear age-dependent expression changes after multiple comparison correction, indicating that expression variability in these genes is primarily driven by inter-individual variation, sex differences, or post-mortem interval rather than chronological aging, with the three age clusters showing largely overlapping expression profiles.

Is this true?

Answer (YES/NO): NO